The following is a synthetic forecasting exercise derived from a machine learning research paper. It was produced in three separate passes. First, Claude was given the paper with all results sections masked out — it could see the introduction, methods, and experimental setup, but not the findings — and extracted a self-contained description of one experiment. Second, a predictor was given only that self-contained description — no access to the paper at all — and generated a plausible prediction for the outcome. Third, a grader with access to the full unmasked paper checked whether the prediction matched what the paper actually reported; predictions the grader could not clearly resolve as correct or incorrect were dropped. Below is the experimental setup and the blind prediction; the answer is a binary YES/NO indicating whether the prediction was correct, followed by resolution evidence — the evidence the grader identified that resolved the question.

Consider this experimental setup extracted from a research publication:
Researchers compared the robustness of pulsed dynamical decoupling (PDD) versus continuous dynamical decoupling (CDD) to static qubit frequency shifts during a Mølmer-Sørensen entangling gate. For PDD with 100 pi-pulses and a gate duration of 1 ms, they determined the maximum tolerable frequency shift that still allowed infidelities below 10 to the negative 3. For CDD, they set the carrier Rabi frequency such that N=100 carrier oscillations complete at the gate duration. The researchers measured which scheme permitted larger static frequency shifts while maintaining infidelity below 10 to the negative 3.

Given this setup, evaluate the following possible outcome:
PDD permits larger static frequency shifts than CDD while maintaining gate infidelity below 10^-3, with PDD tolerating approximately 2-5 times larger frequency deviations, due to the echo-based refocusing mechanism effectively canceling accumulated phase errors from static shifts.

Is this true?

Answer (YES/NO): NO